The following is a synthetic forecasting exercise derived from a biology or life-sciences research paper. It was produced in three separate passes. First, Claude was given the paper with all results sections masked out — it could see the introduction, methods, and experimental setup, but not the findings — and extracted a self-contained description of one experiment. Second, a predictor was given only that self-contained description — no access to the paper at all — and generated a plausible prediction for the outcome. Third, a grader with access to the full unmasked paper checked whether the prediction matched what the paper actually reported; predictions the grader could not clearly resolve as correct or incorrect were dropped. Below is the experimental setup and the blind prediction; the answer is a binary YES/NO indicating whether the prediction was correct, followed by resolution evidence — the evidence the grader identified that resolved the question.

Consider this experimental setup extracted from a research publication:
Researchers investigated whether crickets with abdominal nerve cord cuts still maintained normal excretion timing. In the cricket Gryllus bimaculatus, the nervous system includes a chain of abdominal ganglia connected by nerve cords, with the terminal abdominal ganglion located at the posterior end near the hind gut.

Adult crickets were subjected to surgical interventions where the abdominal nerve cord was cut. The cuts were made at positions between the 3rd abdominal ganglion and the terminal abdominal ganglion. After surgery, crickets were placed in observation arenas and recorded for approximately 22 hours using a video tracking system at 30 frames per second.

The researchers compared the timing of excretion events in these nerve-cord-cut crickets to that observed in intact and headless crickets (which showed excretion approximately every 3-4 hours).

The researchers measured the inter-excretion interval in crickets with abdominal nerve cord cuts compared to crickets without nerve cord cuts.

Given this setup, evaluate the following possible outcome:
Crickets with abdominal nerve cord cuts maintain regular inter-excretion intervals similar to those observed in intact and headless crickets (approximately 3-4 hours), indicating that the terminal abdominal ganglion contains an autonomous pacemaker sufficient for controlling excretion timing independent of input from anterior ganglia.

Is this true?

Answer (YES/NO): NO